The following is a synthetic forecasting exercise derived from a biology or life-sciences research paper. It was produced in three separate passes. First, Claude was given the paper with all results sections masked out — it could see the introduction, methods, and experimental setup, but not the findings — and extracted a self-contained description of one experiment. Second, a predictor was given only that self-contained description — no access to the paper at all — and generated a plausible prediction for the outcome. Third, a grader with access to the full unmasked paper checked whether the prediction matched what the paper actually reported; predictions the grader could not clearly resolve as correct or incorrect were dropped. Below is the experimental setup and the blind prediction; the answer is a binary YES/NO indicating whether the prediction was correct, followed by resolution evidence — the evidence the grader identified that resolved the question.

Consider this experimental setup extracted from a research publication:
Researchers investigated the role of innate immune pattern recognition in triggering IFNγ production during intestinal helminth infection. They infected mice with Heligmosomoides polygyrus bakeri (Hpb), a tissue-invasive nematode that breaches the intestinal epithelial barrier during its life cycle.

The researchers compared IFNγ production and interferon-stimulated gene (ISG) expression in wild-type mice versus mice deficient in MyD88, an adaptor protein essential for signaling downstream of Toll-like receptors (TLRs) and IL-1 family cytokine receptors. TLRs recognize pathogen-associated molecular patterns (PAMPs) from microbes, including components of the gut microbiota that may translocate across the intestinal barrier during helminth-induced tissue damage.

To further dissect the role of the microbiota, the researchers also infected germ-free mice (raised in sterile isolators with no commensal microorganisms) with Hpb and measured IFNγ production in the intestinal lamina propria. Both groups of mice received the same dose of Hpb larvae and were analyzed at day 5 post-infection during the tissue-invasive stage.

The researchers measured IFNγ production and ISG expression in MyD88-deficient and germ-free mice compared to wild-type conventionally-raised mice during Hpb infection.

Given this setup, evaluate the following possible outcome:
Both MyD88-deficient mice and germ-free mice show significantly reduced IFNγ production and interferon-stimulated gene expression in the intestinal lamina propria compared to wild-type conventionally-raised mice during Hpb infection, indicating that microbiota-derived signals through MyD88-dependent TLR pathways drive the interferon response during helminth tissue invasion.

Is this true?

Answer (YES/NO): YES